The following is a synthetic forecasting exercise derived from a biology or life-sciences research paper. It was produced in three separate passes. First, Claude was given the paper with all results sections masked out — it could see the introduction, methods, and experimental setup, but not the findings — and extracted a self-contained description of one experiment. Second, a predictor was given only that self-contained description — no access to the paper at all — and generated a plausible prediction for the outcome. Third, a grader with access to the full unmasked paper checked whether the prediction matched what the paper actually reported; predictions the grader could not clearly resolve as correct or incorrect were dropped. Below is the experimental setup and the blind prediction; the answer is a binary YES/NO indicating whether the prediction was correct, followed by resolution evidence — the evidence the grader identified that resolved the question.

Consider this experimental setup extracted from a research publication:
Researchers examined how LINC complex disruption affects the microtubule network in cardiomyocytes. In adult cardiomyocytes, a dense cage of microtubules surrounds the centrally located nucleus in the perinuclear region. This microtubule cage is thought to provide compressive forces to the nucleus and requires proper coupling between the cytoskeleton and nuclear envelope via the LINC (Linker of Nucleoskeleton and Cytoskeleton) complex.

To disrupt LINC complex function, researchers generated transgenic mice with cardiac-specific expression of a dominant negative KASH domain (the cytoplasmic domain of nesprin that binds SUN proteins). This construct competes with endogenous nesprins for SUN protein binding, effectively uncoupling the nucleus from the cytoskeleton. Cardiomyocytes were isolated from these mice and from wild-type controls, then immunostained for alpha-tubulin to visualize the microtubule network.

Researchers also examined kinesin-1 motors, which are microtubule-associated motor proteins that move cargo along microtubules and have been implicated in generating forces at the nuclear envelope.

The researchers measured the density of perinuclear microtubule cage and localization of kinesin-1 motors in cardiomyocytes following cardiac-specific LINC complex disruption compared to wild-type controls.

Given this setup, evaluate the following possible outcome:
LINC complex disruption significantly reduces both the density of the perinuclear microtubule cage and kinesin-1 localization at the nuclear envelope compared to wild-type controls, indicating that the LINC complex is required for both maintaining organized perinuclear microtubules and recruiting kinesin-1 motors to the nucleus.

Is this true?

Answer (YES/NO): YES